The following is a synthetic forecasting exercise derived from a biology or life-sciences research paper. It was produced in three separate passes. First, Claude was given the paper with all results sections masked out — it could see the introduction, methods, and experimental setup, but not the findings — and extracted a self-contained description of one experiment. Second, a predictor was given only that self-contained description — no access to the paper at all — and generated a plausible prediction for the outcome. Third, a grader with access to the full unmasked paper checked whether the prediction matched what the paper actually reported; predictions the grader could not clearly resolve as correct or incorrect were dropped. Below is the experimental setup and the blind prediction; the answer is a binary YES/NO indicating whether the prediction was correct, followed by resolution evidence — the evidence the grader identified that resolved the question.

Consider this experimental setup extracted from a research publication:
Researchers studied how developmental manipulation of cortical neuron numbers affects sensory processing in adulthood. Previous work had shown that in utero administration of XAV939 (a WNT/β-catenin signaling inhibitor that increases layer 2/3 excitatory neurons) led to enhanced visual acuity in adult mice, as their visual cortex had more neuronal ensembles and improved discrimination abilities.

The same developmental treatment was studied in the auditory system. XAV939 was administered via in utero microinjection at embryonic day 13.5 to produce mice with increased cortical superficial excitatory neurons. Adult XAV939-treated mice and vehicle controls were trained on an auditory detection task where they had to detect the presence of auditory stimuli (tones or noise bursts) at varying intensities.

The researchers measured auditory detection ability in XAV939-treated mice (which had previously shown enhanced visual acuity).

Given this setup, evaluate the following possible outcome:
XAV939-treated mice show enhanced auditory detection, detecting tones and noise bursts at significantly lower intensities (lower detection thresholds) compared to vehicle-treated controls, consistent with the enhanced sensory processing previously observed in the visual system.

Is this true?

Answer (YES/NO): NO